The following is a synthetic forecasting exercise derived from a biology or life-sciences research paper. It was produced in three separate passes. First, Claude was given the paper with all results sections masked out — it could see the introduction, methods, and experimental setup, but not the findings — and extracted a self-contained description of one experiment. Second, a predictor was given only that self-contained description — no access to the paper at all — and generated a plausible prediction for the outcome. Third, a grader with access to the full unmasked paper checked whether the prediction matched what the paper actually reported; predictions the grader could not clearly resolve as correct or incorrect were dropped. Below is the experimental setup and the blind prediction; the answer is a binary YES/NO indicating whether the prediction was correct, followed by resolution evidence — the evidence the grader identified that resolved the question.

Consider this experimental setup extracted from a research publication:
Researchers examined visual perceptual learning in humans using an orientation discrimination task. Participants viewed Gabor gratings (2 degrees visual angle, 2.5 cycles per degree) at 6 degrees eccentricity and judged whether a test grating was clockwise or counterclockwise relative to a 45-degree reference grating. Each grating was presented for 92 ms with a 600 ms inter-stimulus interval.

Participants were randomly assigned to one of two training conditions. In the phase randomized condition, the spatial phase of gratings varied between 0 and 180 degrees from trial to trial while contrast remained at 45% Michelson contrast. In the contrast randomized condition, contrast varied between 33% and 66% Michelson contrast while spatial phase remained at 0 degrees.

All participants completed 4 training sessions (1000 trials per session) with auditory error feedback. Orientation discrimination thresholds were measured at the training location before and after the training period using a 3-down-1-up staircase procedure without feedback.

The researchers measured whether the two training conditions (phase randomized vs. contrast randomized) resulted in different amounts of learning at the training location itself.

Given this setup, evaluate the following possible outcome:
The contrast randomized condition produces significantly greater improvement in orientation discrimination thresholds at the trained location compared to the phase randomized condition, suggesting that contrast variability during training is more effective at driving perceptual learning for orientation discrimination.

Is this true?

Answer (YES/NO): NO